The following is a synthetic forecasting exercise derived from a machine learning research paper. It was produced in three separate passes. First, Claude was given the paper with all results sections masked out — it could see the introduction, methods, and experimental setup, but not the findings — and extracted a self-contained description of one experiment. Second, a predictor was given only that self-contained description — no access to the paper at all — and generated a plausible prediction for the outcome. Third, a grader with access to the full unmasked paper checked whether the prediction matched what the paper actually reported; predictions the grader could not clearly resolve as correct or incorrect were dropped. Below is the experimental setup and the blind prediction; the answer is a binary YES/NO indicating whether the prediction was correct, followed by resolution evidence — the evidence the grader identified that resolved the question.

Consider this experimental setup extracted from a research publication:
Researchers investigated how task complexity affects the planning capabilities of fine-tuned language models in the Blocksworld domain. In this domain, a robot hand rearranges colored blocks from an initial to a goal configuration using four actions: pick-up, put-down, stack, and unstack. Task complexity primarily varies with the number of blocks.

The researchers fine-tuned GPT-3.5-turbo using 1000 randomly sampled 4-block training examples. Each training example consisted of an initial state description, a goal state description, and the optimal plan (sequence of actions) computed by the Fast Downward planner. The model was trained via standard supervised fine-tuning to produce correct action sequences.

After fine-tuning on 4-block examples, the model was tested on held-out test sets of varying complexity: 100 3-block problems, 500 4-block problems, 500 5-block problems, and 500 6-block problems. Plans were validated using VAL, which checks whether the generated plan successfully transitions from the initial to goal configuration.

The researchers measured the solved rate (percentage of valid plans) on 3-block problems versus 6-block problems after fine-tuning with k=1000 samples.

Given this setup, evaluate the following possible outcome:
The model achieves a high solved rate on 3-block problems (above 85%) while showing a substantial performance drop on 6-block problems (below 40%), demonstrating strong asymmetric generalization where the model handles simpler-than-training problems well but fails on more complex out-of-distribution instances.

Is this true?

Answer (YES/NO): YES